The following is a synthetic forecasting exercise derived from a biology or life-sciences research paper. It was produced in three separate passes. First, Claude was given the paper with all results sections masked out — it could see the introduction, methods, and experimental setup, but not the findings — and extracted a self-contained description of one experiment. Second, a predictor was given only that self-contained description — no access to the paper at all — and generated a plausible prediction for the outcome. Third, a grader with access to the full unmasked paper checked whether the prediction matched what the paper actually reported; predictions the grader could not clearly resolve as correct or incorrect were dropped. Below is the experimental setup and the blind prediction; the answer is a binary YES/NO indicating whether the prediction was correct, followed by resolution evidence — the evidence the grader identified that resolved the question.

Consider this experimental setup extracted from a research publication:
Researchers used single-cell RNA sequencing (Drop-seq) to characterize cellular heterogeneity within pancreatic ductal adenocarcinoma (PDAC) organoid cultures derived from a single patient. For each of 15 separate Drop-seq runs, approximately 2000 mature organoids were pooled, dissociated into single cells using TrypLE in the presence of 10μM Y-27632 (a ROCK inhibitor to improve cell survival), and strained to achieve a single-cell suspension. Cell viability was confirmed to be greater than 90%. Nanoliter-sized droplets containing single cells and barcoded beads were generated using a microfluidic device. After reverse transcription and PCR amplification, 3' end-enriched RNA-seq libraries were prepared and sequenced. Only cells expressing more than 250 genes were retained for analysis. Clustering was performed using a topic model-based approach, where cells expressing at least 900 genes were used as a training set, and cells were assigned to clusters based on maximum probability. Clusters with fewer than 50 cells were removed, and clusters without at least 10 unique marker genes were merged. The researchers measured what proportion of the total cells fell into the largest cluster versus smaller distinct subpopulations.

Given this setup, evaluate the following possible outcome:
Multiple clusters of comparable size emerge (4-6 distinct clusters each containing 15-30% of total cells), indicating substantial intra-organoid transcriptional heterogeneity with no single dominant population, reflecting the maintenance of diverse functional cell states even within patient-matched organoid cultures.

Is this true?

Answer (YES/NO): NO